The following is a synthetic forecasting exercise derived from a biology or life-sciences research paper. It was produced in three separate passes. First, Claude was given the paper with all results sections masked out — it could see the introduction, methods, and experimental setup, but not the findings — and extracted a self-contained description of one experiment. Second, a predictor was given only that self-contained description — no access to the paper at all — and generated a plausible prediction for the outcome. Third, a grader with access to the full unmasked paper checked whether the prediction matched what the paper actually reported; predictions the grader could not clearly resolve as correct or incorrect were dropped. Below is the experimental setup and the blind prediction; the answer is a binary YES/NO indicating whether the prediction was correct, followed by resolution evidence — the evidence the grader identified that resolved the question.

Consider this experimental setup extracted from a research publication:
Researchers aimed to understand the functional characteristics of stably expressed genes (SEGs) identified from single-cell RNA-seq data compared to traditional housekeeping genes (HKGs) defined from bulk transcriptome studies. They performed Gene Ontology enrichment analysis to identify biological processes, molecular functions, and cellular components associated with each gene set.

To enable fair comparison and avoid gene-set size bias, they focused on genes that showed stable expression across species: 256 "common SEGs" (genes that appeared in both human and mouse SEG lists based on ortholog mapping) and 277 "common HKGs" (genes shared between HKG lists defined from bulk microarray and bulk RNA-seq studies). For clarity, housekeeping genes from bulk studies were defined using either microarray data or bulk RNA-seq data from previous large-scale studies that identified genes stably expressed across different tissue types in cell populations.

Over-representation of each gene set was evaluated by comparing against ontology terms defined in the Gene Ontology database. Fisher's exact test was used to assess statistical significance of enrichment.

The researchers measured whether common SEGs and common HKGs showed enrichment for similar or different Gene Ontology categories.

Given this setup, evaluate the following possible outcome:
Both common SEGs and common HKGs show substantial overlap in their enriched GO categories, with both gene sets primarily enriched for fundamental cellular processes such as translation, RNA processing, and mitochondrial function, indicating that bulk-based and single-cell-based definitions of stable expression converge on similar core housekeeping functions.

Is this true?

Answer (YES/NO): YES